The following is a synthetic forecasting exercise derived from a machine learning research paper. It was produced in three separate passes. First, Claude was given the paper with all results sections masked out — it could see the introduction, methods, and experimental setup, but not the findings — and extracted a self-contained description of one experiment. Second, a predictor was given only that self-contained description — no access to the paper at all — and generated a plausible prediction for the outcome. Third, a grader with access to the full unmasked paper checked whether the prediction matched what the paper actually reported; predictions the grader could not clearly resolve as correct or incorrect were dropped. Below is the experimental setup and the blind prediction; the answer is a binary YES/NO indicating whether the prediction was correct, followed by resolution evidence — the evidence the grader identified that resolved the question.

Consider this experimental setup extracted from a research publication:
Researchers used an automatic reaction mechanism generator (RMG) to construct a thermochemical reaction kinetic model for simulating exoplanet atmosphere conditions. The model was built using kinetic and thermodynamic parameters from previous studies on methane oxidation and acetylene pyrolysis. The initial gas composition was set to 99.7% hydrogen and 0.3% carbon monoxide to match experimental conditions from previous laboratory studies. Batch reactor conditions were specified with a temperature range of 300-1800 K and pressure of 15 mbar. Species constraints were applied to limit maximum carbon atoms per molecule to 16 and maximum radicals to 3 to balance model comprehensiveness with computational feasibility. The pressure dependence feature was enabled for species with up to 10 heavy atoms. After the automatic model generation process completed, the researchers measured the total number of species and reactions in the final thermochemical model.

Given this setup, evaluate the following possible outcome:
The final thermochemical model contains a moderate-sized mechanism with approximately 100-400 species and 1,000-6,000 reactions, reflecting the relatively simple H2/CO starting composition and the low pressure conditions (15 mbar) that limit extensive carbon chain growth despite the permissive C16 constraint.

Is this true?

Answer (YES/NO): NO